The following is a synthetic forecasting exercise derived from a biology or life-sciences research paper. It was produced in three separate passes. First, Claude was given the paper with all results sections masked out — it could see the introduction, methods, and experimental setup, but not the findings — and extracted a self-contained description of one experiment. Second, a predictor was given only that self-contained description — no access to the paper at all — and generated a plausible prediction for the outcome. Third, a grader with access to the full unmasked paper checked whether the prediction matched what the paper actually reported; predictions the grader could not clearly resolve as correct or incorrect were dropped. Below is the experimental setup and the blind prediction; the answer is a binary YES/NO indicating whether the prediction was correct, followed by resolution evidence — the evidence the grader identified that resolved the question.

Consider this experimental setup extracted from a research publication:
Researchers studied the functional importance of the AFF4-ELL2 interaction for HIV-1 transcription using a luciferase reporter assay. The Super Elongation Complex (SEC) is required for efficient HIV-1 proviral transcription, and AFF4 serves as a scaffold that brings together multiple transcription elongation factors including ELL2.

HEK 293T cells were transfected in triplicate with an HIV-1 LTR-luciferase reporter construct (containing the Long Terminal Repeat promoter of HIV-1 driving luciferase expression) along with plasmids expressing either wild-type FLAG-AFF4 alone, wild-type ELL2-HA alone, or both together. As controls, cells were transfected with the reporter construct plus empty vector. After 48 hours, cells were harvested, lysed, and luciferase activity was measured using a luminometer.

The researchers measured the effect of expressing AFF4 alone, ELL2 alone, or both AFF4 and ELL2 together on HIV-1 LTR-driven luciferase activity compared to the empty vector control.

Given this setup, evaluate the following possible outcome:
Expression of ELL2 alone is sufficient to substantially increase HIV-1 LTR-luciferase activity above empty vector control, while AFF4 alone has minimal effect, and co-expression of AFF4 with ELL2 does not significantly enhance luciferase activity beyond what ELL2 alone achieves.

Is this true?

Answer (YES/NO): NO